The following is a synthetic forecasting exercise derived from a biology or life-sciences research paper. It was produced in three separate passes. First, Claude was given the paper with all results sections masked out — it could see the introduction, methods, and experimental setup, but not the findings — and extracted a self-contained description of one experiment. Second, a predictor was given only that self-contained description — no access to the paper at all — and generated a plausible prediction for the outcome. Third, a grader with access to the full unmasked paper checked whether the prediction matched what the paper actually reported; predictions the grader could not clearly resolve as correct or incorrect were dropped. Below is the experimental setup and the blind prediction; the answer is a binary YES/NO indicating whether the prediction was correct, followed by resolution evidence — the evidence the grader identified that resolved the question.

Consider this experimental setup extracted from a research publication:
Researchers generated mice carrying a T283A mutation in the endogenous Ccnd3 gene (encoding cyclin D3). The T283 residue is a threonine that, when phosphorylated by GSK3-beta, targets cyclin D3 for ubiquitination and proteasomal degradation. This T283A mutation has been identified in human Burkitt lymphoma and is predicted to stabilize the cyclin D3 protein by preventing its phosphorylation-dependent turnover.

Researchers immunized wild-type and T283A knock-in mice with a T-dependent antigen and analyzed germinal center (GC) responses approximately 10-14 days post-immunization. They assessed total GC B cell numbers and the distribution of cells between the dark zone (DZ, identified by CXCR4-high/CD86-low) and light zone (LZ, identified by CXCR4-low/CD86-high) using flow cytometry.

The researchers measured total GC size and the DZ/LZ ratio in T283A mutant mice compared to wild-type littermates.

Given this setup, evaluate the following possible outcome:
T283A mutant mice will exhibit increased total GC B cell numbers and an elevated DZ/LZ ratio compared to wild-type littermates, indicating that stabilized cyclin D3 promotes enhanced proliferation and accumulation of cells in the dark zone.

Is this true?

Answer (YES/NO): YES